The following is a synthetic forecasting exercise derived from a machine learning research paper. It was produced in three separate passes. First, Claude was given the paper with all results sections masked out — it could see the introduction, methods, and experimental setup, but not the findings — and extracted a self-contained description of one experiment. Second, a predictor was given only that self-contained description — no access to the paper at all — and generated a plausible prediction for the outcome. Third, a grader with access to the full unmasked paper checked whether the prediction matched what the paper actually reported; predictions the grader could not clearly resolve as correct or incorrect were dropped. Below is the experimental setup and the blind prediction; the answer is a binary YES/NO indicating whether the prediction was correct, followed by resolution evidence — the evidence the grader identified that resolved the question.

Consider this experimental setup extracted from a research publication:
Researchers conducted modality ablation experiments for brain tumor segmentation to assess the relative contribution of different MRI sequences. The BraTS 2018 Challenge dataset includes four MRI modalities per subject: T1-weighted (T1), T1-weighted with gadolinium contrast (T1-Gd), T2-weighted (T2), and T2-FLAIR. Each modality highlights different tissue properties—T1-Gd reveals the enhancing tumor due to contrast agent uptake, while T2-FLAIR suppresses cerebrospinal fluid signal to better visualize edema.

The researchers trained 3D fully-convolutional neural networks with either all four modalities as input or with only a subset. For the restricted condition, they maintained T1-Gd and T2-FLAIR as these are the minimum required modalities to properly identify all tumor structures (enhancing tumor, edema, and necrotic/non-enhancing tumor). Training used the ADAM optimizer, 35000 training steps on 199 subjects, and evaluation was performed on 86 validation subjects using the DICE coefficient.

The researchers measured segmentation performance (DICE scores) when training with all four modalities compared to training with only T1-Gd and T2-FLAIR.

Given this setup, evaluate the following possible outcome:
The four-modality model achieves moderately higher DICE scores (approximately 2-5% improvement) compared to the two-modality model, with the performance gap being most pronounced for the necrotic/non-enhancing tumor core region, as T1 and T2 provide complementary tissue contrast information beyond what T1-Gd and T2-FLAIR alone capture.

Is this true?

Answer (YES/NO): NO